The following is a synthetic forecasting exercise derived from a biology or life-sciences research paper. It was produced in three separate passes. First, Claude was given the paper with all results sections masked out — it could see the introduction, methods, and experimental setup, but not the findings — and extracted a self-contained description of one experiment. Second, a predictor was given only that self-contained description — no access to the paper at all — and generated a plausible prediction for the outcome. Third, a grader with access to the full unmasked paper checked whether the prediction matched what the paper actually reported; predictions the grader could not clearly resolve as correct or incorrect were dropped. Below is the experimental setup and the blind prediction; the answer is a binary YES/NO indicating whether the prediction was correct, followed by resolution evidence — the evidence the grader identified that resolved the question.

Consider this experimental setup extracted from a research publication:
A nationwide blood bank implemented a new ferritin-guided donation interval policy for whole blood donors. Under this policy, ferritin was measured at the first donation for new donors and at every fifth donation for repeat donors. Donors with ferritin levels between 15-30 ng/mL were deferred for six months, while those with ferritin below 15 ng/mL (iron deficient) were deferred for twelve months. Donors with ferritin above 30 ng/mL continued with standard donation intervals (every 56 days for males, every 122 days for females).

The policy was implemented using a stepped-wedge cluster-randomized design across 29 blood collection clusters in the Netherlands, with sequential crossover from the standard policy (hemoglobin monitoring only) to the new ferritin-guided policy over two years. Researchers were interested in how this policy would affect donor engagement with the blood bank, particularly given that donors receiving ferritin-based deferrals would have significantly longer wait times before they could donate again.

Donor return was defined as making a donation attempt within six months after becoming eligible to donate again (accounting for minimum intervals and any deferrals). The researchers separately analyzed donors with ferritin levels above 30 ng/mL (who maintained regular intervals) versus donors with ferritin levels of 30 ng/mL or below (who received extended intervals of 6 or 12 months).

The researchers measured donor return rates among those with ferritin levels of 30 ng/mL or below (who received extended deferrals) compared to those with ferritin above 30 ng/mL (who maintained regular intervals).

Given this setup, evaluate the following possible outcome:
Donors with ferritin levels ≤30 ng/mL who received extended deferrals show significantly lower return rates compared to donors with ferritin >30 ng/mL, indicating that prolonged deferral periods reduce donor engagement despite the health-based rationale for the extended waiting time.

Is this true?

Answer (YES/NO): NO